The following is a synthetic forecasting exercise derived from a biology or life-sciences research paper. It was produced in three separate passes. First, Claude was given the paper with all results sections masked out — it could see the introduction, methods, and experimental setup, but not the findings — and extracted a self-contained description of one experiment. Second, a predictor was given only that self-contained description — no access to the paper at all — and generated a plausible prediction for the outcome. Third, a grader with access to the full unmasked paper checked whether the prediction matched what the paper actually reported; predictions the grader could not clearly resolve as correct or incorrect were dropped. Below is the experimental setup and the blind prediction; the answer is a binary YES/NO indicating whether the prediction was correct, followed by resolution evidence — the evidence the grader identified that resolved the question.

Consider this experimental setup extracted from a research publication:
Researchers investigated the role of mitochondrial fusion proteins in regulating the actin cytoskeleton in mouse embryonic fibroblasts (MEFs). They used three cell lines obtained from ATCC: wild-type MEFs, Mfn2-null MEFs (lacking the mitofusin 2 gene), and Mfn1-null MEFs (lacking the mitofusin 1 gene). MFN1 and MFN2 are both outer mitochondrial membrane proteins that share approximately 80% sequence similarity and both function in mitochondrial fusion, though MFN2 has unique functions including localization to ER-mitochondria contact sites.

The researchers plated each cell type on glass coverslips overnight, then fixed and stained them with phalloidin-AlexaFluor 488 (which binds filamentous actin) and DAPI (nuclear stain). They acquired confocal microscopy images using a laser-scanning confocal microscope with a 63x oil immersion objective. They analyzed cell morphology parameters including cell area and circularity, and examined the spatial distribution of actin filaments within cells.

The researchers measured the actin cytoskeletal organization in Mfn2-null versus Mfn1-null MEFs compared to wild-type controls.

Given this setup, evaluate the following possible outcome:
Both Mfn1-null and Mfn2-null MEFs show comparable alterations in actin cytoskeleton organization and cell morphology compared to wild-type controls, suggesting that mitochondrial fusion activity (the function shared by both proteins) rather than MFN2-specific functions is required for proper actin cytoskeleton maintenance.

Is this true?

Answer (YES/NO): NO